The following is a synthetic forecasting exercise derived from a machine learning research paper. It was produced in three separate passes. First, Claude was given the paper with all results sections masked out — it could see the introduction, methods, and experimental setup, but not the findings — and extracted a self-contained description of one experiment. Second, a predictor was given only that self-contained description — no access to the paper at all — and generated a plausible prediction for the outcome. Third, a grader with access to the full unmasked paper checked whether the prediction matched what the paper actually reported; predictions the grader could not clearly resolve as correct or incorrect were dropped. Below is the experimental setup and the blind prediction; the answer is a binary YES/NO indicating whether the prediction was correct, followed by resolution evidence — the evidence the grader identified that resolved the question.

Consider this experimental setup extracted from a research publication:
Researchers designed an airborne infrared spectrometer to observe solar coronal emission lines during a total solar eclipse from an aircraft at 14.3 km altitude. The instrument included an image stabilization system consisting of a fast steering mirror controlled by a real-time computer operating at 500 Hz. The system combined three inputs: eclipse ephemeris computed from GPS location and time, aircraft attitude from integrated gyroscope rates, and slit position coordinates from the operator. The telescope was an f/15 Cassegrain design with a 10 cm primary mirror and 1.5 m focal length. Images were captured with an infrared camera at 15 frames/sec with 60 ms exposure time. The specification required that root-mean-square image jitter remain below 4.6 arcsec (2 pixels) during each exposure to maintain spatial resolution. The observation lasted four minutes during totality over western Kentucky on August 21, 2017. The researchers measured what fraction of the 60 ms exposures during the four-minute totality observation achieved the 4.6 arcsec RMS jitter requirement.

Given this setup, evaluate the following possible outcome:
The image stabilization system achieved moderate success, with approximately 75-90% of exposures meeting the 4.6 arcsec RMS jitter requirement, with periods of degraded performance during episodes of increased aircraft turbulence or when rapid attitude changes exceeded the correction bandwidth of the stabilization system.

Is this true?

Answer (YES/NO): NO